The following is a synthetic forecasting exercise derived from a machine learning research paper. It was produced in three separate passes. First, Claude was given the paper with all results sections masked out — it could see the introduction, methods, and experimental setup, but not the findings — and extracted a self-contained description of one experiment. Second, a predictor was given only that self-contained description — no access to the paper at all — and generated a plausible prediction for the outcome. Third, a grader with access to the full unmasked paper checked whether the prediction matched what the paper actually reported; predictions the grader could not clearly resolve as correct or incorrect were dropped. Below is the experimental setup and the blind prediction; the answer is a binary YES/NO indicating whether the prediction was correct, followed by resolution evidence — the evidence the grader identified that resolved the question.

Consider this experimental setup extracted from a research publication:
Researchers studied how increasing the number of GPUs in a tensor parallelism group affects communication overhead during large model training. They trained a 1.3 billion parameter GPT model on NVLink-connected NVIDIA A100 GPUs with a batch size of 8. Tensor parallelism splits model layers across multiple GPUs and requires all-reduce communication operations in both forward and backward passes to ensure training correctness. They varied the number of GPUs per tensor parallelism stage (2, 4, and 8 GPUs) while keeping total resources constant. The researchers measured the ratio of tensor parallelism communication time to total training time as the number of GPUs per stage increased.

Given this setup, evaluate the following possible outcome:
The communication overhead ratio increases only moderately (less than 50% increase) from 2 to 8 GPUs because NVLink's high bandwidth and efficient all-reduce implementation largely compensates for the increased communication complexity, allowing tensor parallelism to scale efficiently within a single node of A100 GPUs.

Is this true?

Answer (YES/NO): NO